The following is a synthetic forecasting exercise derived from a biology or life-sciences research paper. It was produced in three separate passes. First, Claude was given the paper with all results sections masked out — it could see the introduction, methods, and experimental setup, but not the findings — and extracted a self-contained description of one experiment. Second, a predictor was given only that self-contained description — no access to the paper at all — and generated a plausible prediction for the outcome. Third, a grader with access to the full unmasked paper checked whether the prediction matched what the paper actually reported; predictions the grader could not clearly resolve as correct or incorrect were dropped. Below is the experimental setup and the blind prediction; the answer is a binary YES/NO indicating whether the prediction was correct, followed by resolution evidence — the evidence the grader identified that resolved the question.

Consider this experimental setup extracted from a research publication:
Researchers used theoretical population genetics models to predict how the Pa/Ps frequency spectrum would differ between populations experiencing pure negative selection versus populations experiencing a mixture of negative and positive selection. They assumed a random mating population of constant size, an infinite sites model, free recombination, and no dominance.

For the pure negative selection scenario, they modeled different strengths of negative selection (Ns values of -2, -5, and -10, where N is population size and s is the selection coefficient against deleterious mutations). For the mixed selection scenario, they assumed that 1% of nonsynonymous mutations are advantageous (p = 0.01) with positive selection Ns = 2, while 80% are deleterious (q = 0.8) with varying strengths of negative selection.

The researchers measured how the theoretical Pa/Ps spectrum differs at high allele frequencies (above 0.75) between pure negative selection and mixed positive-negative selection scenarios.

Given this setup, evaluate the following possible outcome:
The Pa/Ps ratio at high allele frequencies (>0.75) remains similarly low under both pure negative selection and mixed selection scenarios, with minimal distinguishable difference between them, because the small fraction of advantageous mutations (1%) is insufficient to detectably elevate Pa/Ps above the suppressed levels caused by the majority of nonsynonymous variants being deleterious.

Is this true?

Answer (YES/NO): NO